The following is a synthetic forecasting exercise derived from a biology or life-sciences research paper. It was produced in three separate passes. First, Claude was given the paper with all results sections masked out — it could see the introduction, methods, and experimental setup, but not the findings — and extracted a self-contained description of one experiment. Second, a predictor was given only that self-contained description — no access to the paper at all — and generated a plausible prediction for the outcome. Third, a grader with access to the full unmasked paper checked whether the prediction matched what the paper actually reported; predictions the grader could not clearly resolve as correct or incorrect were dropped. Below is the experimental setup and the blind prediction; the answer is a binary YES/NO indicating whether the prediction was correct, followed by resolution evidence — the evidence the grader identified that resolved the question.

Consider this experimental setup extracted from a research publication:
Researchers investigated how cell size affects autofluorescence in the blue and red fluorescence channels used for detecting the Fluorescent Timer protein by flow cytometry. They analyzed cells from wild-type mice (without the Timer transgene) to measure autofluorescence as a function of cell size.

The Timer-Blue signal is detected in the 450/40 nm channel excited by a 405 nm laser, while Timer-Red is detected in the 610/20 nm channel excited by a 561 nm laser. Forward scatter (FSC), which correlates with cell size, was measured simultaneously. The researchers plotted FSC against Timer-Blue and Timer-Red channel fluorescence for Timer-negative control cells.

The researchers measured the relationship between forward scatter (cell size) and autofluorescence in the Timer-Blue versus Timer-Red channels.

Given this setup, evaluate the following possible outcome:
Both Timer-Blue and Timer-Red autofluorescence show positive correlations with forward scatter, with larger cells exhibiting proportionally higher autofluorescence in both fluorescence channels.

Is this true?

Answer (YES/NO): NO